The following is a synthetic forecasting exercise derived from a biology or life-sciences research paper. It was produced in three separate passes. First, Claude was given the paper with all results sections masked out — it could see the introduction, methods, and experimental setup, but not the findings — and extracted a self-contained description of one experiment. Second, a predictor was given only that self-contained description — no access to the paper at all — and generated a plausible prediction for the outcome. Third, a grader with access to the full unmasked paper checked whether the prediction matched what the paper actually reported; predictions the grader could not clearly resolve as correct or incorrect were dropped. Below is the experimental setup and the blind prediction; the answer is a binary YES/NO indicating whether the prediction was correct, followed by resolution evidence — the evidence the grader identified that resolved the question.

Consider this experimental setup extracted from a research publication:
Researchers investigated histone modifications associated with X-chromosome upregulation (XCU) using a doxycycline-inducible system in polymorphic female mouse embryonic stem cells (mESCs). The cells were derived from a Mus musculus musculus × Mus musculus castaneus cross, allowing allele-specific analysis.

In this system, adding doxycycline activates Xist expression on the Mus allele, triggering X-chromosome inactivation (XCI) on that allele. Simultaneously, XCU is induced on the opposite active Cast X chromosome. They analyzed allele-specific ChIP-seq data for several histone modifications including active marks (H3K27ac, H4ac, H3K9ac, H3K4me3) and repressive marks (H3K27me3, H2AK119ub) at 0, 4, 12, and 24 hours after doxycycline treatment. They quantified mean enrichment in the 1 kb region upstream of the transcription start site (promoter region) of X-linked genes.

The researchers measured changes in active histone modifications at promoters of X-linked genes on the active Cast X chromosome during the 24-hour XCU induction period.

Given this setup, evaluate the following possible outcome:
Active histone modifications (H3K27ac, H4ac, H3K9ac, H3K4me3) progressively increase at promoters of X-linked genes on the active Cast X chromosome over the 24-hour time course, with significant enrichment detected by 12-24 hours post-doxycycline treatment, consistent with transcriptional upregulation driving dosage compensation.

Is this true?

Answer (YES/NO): NO